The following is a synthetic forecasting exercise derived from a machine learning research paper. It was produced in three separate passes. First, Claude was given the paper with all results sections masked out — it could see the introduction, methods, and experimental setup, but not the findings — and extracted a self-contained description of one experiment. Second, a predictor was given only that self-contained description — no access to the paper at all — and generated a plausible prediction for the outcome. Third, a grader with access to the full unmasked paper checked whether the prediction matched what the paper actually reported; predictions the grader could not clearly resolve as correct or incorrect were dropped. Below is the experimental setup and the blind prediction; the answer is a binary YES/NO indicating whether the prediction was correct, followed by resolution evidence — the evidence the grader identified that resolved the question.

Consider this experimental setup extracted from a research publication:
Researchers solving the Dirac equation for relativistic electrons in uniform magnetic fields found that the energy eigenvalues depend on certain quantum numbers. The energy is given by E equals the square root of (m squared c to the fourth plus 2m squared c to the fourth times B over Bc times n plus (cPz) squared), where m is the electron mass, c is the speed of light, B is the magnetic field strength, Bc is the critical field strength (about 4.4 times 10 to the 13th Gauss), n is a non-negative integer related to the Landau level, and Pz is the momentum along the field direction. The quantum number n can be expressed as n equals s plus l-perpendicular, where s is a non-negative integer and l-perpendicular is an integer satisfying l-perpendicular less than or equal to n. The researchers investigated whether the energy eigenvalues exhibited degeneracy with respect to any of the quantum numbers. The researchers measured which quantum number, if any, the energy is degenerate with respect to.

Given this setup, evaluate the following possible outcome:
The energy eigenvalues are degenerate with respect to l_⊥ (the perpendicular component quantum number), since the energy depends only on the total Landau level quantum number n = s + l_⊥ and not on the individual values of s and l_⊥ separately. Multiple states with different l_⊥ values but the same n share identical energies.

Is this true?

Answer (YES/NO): YES